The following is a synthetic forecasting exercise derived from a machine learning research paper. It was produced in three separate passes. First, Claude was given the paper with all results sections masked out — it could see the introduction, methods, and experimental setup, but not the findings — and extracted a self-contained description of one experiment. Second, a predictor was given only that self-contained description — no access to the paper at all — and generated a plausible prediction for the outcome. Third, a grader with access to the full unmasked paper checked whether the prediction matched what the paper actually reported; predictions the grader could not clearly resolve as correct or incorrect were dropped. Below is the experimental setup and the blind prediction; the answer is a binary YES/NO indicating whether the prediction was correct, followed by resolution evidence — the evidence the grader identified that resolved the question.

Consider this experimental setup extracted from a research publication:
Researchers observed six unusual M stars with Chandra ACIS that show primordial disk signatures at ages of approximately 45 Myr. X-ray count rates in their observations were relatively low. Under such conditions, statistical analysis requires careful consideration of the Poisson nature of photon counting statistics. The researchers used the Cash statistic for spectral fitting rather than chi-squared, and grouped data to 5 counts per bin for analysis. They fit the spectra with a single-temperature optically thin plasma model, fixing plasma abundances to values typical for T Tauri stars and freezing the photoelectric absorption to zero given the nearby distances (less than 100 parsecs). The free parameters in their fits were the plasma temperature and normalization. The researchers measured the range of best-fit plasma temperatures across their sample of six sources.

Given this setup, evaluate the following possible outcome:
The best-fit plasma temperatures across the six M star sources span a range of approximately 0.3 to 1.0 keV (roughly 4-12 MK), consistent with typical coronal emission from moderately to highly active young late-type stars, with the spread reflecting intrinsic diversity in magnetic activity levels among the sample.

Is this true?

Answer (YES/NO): YES